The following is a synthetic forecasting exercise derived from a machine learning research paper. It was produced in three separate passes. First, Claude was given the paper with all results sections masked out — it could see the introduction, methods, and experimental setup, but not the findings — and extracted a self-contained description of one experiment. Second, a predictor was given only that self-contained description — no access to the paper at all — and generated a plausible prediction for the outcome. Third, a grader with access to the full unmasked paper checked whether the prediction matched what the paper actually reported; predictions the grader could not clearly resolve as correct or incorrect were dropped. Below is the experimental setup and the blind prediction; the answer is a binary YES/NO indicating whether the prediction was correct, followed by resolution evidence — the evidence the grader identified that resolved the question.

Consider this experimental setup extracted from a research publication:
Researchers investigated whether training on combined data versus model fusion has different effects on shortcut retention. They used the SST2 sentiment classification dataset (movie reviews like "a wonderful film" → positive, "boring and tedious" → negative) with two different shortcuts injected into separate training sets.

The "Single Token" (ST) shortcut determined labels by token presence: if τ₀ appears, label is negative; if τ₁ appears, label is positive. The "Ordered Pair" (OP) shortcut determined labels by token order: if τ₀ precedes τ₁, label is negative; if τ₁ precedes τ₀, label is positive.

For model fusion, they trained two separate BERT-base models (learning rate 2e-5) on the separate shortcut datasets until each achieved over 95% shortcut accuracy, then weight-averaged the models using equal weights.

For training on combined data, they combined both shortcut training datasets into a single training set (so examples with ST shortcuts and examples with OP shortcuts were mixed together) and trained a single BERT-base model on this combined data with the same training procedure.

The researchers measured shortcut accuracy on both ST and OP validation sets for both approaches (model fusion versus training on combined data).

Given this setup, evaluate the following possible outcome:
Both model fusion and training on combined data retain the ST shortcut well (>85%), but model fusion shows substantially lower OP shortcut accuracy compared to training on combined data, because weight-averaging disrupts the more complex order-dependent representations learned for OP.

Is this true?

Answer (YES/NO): NO